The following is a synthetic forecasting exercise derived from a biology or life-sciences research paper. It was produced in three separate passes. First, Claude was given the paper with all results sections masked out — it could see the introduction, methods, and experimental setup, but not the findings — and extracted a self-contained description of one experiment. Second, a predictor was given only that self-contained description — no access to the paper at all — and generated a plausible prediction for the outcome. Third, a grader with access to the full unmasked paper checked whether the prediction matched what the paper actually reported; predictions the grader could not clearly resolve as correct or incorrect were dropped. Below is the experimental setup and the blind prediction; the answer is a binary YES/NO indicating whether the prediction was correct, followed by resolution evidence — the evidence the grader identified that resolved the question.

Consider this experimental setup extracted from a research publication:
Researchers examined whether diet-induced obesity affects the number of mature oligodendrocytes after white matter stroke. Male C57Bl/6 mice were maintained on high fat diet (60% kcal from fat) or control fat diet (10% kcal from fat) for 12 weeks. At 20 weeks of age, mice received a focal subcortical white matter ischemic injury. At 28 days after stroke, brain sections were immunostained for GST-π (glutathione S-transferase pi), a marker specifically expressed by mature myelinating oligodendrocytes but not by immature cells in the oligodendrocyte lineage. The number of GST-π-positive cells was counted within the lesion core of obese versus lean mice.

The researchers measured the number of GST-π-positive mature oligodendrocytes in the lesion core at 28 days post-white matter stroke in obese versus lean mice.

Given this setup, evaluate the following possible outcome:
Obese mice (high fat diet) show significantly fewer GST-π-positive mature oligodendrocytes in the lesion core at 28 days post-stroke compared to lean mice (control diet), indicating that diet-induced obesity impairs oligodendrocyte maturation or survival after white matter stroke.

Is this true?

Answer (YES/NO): YES